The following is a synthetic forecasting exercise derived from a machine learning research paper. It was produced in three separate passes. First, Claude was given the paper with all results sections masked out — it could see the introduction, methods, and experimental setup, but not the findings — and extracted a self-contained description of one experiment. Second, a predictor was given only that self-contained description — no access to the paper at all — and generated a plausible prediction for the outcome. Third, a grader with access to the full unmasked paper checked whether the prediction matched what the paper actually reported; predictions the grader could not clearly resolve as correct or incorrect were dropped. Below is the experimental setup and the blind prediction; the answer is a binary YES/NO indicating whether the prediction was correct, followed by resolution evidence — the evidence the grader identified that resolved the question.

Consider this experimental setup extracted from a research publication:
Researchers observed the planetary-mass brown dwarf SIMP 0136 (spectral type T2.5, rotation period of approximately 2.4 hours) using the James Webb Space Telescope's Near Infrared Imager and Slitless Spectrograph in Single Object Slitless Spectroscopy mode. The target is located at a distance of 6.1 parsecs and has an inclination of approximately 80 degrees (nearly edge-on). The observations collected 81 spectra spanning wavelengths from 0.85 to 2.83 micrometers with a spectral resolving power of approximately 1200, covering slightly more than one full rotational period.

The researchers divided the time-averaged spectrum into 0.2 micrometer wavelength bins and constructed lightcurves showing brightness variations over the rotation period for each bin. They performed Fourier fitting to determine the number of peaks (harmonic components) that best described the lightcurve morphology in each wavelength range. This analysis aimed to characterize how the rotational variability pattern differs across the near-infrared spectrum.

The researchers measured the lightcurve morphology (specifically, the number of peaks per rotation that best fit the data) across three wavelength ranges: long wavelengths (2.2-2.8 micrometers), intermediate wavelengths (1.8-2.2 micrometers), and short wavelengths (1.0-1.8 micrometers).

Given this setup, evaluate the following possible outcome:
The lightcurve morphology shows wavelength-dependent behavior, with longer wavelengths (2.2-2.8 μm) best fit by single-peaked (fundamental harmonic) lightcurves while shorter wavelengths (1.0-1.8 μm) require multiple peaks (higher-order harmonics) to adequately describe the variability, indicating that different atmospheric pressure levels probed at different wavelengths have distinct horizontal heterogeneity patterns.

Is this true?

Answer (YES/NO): YES